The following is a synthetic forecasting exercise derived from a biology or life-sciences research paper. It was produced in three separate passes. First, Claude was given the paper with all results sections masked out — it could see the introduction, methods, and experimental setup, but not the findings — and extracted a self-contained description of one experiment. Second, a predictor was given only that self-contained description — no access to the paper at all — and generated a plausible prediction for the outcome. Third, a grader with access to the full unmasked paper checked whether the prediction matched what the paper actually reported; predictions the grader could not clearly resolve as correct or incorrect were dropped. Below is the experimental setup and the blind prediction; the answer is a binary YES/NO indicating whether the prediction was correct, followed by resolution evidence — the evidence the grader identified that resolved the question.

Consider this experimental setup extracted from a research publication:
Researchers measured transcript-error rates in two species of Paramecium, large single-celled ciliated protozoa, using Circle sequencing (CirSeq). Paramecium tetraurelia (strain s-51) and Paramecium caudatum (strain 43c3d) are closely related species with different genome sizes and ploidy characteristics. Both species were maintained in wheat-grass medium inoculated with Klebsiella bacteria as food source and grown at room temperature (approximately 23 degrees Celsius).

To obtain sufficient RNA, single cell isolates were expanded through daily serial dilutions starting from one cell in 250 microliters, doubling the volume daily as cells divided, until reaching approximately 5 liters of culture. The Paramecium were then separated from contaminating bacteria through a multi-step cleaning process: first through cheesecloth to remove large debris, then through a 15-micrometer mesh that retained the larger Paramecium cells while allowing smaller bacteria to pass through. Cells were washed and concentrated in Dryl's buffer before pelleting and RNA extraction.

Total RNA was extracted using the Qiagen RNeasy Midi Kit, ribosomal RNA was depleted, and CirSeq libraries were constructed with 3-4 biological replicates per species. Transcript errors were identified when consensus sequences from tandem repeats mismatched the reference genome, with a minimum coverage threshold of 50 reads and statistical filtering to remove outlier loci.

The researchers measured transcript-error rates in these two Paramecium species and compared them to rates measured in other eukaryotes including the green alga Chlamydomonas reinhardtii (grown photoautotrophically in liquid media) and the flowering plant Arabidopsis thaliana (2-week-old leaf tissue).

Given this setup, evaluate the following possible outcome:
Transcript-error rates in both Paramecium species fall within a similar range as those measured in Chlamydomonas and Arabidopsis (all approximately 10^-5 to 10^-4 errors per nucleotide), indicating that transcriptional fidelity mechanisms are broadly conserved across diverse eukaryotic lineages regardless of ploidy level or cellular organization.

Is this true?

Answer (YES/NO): NO